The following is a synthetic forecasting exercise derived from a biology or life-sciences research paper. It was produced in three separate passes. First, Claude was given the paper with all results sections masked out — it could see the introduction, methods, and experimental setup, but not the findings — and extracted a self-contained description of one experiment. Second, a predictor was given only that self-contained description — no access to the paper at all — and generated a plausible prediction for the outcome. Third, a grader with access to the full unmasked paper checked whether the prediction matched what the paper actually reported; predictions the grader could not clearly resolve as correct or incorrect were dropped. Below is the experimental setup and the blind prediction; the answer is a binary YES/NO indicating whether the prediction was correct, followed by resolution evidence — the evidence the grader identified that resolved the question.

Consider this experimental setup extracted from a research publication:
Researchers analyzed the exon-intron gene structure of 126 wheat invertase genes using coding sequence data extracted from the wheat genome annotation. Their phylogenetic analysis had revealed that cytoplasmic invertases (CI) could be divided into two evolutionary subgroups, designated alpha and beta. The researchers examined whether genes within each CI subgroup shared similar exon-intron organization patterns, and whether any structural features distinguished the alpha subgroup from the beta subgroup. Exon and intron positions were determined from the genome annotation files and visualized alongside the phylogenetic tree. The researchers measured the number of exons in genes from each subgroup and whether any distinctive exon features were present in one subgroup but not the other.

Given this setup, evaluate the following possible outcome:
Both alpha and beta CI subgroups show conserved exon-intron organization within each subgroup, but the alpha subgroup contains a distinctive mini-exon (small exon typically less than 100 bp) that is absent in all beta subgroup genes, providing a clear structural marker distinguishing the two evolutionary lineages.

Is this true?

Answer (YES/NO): YES